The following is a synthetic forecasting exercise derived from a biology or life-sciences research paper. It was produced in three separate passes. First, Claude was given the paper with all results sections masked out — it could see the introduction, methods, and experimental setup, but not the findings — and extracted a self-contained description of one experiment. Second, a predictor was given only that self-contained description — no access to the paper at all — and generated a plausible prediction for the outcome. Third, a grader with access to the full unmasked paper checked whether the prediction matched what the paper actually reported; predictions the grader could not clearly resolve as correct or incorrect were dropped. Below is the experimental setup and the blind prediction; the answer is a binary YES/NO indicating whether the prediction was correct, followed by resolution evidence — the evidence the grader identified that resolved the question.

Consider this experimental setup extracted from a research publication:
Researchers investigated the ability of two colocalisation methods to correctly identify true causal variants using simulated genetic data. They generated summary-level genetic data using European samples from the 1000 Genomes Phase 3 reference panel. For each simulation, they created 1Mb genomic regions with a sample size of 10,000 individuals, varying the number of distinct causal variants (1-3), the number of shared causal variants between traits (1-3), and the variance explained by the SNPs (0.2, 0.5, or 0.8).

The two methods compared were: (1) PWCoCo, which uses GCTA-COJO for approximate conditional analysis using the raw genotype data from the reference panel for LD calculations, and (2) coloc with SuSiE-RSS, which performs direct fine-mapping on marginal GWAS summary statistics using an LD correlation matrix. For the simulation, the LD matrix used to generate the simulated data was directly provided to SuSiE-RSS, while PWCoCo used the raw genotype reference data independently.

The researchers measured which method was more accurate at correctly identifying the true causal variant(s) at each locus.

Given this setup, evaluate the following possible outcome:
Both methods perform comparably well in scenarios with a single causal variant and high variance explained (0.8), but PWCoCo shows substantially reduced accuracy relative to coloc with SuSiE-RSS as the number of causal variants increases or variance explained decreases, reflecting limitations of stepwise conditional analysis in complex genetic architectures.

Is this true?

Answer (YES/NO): NO